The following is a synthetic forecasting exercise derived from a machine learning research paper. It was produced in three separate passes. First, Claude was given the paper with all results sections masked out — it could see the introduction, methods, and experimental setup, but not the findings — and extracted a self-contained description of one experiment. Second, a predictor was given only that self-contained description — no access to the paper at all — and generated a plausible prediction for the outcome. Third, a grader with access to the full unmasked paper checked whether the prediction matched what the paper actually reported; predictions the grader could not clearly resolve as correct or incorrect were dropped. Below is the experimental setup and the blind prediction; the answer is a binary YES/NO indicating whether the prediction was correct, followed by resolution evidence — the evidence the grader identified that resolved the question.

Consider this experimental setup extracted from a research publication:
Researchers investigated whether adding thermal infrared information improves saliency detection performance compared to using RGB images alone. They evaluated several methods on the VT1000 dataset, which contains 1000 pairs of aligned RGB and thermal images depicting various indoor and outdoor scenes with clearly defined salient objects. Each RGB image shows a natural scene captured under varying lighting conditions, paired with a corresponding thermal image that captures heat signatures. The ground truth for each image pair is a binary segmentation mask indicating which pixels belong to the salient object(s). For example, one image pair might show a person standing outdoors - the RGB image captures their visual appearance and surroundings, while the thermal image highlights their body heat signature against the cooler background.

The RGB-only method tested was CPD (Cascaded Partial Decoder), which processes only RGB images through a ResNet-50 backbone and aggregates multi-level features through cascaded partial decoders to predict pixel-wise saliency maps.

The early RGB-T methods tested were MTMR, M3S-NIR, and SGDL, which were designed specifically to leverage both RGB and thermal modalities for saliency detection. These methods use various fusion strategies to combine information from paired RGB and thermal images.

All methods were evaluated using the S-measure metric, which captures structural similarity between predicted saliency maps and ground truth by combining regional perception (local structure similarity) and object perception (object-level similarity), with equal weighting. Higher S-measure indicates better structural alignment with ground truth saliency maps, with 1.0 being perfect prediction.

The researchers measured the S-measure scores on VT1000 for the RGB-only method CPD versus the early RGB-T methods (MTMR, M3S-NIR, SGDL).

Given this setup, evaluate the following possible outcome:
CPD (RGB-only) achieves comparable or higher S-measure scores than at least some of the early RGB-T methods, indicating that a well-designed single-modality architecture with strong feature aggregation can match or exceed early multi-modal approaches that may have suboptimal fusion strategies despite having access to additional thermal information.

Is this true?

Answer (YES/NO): YES